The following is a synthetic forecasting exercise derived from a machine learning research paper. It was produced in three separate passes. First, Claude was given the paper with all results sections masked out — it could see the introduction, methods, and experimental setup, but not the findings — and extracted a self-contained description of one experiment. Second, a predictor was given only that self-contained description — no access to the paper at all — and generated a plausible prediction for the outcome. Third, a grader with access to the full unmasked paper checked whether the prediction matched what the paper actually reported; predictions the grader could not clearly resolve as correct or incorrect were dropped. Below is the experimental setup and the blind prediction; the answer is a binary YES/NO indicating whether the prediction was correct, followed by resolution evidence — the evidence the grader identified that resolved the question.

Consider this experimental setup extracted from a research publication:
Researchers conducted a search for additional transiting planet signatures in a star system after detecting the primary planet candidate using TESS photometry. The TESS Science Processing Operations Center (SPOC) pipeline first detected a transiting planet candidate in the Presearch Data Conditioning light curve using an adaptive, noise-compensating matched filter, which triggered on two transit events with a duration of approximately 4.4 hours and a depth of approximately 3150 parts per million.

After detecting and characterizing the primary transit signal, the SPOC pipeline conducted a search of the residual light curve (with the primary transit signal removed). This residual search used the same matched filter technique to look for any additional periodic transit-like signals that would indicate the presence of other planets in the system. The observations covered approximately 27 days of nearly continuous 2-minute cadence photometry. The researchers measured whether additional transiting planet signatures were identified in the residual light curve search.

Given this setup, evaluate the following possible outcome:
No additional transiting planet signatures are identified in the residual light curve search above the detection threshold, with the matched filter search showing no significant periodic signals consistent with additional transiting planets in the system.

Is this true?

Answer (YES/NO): YES